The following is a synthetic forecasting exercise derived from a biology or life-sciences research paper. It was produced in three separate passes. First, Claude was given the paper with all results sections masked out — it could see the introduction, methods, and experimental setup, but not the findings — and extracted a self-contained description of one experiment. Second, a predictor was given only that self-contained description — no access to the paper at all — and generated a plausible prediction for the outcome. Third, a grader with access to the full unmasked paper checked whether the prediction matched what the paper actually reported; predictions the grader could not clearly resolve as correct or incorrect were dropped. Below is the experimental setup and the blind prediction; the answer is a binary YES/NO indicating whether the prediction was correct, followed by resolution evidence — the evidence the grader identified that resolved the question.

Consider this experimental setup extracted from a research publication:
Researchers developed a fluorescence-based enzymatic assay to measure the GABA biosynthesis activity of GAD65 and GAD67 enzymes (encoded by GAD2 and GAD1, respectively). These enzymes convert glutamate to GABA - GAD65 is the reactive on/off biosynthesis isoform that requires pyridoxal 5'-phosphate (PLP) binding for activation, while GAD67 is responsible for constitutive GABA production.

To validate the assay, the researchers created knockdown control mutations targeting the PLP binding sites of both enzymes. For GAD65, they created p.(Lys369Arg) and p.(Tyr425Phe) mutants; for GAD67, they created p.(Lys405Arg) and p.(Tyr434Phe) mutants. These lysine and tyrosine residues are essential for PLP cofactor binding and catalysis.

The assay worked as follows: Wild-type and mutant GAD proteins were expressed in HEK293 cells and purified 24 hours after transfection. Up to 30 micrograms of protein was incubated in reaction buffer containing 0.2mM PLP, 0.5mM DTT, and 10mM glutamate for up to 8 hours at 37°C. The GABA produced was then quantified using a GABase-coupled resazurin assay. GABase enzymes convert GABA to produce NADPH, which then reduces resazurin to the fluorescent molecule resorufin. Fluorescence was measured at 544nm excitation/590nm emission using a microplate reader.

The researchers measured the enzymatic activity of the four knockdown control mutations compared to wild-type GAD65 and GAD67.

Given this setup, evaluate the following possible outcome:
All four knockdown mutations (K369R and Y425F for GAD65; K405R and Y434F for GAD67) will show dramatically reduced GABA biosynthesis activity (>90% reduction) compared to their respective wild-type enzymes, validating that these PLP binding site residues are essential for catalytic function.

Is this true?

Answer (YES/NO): YES